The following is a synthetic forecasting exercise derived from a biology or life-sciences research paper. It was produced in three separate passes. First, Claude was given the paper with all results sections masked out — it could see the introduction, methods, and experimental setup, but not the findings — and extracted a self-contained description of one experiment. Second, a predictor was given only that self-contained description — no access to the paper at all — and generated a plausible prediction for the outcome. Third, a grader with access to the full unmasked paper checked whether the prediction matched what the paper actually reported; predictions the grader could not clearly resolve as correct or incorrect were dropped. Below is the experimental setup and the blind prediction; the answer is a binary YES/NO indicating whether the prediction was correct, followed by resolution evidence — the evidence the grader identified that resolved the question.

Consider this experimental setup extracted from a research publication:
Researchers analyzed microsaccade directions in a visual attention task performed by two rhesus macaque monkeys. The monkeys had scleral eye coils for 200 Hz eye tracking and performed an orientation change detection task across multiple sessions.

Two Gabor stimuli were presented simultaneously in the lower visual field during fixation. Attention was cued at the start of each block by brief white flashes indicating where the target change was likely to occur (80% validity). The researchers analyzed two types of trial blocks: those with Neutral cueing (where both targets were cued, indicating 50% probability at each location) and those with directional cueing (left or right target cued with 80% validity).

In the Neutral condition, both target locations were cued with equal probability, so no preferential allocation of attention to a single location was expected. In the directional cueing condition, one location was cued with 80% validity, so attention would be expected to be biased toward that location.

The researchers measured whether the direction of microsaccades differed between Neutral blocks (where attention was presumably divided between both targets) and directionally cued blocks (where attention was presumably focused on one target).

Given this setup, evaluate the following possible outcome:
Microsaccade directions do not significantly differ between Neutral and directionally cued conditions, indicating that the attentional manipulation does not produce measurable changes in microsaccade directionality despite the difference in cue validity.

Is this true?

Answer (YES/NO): YES